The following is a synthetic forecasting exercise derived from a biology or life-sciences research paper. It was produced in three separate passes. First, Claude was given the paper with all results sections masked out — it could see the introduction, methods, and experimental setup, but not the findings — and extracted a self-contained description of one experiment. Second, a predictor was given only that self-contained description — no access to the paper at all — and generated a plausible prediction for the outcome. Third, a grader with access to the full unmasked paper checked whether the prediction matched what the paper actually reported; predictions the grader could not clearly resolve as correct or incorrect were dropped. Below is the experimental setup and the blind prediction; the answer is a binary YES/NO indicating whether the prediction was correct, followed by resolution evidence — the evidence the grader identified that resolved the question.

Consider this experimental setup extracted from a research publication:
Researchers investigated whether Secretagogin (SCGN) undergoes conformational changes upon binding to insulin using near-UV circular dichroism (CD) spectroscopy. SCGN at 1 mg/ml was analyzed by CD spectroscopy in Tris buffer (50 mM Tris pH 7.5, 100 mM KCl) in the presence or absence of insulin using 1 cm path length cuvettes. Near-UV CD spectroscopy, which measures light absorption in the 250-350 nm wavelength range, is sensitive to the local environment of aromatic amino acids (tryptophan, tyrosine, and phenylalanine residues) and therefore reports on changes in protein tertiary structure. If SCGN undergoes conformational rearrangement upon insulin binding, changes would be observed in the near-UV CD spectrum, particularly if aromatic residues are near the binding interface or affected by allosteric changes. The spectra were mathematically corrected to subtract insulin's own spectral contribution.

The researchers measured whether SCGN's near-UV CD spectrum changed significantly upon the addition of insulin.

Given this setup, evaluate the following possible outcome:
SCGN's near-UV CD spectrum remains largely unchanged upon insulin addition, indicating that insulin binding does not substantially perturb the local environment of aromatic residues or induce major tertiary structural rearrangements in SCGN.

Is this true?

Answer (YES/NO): NO